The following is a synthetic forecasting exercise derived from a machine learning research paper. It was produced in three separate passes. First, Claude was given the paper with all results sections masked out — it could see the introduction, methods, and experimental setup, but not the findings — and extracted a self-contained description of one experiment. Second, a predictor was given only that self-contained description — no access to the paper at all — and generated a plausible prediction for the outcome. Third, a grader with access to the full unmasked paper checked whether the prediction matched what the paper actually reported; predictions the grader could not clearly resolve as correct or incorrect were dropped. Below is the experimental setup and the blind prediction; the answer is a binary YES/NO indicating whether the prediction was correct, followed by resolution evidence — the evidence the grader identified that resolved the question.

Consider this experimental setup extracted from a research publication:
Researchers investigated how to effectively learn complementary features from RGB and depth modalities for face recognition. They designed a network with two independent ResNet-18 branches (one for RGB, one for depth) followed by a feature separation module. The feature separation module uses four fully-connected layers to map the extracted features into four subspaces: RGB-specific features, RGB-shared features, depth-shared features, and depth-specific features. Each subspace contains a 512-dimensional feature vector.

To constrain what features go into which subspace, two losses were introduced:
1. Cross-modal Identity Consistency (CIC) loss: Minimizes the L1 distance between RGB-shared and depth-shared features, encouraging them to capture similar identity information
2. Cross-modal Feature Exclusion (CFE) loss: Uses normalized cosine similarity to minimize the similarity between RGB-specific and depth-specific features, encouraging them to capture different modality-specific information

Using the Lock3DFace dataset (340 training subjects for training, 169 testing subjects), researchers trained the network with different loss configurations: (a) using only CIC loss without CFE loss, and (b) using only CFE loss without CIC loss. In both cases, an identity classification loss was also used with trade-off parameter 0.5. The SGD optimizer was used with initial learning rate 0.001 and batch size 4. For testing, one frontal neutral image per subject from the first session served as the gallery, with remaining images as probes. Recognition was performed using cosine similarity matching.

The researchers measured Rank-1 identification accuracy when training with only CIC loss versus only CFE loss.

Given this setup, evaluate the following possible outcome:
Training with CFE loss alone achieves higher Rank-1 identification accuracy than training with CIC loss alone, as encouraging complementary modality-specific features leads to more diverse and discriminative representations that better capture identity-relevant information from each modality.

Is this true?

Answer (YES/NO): YES